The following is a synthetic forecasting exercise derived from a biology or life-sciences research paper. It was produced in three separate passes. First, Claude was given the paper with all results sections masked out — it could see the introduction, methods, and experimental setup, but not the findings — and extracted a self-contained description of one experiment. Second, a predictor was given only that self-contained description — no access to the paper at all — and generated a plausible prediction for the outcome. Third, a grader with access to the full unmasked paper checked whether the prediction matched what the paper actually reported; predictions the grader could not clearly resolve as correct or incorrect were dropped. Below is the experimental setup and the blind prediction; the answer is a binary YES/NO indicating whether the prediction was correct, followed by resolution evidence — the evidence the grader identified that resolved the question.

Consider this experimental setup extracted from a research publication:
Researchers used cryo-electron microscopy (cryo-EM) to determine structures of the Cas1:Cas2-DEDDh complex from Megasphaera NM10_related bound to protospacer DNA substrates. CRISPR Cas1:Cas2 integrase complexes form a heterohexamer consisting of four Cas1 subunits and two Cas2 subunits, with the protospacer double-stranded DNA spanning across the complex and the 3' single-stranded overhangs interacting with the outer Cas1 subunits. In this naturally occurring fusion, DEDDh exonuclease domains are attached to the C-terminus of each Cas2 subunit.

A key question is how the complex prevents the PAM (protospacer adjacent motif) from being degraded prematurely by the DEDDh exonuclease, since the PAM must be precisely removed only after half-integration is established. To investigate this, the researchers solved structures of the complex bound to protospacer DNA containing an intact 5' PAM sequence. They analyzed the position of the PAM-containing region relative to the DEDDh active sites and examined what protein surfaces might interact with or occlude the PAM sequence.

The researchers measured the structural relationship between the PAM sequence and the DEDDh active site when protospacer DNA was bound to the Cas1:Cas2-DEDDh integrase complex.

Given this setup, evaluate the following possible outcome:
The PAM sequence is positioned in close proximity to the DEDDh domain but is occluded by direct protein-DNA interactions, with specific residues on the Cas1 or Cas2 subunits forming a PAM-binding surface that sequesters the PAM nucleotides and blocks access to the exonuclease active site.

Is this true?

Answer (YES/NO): YES